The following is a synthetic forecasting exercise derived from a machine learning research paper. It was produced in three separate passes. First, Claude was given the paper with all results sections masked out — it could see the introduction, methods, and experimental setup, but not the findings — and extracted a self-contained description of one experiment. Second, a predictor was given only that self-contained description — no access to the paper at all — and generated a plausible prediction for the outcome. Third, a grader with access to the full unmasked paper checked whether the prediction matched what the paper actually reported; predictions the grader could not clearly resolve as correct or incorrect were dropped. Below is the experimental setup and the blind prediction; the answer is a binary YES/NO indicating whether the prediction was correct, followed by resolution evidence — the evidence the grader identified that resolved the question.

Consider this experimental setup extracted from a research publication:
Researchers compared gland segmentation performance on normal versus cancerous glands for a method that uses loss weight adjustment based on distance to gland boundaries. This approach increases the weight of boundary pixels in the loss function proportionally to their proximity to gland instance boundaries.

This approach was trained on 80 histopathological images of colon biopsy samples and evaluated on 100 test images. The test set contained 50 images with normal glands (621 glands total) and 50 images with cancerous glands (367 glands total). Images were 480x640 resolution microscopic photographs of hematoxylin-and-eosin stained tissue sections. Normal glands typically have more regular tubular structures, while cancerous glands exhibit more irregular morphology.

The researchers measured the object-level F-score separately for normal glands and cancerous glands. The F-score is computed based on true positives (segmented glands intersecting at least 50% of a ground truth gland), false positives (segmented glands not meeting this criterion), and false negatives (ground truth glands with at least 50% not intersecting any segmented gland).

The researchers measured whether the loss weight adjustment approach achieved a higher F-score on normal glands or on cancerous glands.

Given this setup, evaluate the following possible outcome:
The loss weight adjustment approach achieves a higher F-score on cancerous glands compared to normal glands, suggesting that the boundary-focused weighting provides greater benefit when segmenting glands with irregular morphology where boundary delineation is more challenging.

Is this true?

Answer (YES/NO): NO